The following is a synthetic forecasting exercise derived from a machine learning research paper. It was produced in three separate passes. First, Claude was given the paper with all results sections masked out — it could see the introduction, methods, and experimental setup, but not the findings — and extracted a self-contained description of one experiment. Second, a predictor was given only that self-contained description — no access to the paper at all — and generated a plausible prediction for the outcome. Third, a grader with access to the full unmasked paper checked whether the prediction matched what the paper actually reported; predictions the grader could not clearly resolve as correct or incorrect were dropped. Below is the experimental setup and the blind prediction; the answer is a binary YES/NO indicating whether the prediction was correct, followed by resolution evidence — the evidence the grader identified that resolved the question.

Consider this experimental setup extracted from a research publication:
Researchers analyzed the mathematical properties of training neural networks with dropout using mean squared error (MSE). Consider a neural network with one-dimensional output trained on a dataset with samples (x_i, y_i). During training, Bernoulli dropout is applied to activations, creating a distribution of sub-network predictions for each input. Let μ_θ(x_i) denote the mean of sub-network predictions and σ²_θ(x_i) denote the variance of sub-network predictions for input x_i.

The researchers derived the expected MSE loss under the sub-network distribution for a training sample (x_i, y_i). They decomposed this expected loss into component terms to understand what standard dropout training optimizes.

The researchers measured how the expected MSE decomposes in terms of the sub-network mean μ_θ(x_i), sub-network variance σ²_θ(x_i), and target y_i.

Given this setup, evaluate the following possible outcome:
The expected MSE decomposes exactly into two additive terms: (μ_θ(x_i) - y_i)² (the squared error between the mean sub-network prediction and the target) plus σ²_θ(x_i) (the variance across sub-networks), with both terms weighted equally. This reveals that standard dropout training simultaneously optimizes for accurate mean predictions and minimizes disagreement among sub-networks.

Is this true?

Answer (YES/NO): YES